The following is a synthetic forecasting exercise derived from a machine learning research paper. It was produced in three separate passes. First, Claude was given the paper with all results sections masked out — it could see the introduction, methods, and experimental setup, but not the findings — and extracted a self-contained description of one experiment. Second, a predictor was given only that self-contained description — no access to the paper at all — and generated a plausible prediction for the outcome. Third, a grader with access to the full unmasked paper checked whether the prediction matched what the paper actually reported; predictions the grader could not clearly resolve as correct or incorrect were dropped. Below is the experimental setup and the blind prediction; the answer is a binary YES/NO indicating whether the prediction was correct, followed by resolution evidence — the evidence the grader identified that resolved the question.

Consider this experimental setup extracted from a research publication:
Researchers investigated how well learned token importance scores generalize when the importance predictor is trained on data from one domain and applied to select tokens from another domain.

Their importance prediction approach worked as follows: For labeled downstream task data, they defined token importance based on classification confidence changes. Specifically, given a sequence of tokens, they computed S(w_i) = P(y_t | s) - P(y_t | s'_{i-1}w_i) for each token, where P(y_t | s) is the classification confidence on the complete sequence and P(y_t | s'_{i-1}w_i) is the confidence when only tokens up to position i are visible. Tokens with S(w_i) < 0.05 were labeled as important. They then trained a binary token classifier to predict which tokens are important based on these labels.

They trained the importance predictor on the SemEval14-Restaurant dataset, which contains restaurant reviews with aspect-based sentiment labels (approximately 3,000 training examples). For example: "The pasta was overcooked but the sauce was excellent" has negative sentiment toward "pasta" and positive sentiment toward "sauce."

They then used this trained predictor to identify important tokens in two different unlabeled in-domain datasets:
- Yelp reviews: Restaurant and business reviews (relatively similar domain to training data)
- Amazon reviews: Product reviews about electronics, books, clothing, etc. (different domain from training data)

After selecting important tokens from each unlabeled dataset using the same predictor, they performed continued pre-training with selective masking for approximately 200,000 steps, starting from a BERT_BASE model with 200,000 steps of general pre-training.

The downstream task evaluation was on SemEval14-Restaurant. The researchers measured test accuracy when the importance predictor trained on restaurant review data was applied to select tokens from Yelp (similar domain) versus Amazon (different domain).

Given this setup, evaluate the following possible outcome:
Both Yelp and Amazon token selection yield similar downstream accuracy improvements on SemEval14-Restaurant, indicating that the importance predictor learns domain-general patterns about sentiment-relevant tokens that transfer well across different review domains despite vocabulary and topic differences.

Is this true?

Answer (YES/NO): YES